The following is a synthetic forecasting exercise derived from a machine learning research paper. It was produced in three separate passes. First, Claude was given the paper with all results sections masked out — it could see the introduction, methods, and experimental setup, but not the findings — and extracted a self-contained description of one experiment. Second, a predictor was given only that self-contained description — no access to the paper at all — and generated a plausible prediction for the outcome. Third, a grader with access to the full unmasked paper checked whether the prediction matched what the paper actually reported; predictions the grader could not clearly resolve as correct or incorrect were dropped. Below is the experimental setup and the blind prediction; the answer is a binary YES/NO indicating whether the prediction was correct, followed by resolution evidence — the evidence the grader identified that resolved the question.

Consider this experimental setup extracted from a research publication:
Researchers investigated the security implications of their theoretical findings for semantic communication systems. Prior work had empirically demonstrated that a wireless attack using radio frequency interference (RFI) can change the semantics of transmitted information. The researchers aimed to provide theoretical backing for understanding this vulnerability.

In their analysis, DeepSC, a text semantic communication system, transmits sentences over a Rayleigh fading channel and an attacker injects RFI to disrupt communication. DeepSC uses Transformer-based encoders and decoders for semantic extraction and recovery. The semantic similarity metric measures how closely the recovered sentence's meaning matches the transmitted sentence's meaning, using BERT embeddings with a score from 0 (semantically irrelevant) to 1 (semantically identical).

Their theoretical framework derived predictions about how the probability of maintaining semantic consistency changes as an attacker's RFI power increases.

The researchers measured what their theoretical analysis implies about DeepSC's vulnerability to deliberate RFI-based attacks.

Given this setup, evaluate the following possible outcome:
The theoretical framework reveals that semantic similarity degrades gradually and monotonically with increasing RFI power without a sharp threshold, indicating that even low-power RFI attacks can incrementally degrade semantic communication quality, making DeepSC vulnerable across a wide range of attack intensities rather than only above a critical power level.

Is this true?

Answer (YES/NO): NO